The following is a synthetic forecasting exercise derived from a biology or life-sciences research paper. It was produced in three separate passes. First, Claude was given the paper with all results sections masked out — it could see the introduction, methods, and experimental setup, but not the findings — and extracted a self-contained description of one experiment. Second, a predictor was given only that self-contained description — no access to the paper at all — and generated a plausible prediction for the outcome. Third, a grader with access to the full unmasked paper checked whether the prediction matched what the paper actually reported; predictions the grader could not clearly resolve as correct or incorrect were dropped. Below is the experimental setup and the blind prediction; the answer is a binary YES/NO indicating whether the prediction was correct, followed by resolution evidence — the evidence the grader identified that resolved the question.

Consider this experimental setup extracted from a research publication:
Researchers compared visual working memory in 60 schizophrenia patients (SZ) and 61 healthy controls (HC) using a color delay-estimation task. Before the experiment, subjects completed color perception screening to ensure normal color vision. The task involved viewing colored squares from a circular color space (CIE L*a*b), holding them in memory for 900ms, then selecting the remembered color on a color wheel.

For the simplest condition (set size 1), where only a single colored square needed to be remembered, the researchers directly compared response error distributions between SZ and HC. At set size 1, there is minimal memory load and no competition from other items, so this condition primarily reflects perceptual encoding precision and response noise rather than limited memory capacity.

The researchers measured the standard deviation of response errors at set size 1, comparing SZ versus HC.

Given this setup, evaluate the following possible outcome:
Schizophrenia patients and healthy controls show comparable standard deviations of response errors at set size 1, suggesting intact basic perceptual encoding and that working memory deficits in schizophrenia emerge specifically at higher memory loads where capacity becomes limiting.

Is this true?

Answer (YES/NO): NO